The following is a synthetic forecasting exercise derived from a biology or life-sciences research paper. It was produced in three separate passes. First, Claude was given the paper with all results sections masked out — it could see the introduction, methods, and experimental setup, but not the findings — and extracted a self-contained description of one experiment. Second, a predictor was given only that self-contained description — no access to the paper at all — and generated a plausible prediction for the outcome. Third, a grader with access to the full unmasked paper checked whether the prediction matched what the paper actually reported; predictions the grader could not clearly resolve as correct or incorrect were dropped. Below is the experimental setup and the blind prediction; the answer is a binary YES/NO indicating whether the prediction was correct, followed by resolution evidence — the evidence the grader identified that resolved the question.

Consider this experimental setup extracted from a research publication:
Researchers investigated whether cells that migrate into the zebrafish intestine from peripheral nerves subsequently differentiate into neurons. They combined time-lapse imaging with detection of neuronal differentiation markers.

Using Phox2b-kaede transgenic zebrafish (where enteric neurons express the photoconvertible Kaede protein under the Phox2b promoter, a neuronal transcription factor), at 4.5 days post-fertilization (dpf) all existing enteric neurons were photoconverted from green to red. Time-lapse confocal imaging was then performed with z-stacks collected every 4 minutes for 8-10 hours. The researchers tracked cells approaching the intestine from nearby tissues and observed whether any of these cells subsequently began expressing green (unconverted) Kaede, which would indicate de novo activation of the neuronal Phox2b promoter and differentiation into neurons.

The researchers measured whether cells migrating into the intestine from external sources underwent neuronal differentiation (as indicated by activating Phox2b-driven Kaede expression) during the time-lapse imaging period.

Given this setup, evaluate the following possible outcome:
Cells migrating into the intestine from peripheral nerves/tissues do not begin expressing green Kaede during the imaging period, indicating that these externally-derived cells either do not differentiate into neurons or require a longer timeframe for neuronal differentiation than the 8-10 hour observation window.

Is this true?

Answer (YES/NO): NO